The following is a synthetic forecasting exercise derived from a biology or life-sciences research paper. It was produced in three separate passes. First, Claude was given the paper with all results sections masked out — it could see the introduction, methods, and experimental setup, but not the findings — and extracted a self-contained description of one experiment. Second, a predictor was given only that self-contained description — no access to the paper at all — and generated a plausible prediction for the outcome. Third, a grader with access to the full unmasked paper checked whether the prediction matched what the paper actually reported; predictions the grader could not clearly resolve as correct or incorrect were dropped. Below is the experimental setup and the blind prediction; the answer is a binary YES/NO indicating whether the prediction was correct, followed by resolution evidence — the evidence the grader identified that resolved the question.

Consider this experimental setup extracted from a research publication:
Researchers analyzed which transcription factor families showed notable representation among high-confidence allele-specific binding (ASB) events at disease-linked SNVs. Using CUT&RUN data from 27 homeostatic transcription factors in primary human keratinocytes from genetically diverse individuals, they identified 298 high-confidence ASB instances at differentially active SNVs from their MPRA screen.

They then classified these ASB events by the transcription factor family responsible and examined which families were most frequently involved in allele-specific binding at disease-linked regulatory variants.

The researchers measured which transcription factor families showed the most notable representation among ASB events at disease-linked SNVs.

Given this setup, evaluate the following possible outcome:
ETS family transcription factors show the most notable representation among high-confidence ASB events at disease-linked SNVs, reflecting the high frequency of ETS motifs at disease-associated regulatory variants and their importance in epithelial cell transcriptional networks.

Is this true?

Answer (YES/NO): NO